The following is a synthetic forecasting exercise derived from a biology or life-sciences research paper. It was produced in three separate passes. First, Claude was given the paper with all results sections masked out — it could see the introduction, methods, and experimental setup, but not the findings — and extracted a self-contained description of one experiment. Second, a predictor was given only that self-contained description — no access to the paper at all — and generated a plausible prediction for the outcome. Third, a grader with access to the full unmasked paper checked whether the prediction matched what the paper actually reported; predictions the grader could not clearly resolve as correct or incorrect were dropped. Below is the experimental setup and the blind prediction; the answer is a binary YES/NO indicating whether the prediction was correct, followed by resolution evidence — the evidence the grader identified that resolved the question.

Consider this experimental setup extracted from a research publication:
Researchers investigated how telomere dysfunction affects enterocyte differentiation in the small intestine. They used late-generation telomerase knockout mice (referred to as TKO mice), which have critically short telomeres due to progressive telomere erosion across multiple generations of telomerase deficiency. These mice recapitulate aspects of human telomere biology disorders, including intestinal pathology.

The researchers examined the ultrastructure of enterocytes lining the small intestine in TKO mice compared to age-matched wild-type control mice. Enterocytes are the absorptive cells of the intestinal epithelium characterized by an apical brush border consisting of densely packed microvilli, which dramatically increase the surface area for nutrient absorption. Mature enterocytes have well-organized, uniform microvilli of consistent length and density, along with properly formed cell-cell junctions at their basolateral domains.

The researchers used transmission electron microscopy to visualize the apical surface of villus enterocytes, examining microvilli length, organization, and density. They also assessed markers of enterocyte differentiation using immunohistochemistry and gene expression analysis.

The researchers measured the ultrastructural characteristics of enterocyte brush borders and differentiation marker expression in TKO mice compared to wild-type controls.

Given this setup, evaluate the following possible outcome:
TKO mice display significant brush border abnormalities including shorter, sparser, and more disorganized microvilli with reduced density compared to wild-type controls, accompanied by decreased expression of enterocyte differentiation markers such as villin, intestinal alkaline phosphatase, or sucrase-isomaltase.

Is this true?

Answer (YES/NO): YES